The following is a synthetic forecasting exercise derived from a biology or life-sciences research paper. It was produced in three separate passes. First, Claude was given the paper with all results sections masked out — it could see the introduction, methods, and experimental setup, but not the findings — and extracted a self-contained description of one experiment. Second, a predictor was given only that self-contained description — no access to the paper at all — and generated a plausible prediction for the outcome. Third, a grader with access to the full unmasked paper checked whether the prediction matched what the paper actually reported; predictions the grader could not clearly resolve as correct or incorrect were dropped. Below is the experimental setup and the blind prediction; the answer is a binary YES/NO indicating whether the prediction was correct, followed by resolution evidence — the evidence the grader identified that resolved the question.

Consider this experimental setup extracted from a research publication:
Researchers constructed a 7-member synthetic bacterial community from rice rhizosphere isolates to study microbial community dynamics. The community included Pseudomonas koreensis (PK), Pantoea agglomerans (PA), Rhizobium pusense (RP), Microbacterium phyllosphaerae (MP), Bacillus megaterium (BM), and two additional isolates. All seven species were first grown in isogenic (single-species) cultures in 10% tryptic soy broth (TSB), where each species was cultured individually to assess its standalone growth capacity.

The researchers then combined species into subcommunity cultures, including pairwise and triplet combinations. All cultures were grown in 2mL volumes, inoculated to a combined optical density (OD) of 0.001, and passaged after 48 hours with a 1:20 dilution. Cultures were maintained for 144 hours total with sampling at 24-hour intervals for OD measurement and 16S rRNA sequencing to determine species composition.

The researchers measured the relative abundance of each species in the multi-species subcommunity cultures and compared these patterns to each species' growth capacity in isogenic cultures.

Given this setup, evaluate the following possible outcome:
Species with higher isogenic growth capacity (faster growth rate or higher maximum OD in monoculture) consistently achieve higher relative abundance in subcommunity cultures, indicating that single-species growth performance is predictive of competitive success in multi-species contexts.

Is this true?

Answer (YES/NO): NO